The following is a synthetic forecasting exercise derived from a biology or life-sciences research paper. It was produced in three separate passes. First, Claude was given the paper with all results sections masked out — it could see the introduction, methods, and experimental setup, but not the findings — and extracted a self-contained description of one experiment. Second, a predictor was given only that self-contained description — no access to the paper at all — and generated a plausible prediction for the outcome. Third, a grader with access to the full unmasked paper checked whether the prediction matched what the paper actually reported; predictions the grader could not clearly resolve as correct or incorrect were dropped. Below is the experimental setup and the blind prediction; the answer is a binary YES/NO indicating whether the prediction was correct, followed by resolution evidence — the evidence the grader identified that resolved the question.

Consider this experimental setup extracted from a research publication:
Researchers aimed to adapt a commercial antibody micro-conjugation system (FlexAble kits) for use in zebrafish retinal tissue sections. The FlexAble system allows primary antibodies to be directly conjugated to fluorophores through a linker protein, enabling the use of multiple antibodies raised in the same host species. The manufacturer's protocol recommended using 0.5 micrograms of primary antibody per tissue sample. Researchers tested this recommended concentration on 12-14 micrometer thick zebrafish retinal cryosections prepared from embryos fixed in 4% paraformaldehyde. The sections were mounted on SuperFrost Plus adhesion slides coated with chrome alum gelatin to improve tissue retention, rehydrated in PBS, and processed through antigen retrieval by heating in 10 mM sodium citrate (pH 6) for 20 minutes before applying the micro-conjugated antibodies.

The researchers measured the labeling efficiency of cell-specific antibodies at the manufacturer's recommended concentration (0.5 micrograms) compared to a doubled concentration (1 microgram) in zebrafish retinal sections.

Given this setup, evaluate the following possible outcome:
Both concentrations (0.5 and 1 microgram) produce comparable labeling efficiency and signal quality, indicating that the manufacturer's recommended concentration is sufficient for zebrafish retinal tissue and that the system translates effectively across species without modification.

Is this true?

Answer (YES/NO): NO